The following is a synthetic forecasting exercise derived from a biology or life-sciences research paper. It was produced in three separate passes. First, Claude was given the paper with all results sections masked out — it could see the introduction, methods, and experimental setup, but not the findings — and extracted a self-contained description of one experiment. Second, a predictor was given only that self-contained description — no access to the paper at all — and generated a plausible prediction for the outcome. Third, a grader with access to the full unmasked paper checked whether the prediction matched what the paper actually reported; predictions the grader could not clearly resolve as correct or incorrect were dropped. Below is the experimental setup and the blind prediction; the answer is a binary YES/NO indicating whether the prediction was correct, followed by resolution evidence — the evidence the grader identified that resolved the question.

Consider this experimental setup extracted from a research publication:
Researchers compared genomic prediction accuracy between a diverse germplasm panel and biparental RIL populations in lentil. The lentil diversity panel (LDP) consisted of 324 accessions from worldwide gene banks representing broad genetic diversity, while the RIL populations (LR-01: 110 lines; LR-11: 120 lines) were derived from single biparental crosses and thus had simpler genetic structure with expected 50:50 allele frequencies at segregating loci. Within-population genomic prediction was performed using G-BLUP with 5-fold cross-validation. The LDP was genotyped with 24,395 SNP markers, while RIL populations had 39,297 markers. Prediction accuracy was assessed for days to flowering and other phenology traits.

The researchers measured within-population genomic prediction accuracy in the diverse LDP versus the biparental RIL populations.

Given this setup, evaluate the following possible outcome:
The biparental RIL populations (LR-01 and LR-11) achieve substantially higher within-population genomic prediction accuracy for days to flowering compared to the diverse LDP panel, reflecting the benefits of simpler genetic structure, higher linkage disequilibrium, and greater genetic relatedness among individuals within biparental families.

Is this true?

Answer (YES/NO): NO